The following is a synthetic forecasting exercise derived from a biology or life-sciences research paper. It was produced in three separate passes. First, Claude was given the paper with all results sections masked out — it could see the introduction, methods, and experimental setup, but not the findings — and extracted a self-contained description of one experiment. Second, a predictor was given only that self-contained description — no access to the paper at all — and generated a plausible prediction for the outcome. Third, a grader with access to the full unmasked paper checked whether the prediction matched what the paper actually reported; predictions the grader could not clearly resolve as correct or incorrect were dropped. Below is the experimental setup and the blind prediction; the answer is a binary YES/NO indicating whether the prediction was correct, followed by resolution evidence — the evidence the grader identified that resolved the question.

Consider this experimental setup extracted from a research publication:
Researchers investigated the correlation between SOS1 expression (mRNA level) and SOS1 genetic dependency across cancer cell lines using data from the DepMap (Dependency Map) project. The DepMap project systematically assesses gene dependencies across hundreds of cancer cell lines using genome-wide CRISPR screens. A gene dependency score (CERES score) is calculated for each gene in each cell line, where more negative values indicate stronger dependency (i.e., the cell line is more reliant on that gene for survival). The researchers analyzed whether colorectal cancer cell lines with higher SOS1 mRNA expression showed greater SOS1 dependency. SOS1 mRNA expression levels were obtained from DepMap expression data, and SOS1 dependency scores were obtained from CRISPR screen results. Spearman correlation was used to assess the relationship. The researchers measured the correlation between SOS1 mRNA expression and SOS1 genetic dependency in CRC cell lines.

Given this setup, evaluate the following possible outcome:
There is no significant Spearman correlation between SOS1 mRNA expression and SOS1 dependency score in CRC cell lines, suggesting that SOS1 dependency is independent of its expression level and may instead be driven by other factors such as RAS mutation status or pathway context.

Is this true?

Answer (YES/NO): YES